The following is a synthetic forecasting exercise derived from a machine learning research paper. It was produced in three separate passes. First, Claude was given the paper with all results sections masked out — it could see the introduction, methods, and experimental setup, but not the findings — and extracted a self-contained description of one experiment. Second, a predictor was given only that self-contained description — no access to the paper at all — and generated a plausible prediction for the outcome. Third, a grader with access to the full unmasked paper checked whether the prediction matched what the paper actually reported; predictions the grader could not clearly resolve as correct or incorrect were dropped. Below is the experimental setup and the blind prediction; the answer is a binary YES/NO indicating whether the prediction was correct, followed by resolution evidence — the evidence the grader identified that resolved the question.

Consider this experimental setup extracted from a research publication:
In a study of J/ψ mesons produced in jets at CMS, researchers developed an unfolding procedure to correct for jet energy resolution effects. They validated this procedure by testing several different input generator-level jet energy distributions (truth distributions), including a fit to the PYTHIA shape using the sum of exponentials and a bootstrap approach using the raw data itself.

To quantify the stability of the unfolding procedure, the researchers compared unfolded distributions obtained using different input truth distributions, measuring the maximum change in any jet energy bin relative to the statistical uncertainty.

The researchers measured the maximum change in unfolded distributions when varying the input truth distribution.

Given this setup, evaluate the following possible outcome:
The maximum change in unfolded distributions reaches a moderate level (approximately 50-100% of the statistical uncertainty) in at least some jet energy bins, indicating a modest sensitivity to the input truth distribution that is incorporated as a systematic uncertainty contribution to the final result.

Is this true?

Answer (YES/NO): NO